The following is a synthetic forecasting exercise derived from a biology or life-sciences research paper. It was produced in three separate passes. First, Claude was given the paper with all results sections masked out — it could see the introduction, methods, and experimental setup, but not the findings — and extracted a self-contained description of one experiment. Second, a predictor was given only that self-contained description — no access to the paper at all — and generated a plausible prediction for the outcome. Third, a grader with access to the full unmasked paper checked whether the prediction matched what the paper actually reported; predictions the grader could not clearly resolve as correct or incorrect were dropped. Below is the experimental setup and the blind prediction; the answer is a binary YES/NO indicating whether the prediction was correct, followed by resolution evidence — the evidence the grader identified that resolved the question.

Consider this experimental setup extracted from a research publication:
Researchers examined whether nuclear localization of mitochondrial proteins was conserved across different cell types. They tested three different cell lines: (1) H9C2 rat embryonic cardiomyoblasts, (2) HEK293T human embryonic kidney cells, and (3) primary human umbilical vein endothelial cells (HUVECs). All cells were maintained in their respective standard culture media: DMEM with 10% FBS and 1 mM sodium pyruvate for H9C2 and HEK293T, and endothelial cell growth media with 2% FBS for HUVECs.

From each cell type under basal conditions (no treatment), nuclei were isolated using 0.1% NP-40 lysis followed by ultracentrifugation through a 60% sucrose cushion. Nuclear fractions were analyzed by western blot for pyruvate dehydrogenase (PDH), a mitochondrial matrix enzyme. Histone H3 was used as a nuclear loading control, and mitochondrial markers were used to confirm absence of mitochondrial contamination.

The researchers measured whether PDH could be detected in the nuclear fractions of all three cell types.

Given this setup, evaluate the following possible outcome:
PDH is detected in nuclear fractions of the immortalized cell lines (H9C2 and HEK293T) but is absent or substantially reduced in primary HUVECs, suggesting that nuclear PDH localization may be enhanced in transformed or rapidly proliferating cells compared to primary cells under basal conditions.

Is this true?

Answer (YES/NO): NO